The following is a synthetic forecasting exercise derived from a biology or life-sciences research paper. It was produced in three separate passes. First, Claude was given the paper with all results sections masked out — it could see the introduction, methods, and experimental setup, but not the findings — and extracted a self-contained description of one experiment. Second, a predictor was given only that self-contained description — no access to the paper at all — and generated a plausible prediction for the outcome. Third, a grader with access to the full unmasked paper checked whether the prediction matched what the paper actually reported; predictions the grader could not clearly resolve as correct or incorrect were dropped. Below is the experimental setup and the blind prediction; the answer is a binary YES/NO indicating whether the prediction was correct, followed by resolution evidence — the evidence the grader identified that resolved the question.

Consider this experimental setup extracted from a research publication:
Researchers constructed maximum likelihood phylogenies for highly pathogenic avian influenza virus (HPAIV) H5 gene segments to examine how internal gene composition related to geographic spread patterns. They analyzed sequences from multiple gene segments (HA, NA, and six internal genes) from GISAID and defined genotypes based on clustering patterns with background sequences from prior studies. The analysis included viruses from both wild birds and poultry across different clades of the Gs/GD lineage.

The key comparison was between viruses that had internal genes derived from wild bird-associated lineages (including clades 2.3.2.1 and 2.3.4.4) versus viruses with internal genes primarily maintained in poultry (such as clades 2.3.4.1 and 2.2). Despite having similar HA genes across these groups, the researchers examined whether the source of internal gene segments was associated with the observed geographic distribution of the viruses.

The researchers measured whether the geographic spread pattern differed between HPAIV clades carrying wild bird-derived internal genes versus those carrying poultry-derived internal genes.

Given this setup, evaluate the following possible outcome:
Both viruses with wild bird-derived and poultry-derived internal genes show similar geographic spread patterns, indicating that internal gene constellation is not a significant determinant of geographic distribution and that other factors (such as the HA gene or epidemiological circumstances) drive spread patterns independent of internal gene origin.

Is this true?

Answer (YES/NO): NO